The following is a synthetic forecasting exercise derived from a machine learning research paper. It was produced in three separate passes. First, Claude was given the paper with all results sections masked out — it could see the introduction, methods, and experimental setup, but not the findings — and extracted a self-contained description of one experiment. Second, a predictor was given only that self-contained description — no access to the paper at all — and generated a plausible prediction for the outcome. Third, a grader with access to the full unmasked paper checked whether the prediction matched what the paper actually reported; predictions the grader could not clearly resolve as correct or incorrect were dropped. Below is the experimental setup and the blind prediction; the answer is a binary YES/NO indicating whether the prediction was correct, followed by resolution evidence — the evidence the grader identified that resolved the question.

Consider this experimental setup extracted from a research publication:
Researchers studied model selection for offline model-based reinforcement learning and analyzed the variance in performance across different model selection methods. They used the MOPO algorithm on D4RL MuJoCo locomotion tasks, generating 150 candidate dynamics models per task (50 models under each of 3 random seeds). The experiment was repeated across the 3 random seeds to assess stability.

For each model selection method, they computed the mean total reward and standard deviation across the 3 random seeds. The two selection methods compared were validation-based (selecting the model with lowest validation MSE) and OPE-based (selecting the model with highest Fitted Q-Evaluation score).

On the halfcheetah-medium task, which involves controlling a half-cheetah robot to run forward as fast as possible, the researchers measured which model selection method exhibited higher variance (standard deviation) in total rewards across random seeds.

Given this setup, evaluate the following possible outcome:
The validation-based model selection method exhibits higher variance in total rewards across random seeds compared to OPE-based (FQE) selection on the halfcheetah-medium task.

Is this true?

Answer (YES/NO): NO